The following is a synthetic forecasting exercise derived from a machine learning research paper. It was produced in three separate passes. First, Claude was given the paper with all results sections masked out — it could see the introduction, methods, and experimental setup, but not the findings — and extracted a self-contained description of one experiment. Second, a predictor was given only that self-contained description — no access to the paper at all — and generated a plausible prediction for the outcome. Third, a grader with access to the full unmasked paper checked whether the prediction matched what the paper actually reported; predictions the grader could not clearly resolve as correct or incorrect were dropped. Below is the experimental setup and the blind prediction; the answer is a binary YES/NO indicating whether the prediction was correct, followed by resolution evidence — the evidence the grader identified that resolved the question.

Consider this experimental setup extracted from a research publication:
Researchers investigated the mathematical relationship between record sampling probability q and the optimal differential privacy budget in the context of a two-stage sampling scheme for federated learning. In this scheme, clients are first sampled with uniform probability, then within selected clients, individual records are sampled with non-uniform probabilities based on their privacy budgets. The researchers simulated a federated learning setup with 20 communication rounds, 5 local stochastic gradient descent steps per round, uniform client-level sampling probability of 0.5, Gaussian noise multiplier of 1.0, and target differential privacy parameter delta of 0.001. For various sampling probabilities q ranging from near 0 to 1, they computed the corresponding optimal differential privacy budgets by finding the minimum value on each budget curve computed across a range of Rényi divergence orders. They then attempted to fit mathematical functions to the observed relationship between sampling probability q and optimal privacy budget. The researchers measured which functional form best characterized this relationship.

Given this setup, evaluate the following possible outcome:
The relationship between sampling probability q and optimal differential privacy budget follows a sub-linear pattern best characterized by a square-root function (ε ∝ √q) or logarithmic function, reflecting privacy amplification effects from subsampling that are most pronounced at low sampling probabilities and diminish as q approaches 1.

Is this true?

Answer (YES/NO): NO